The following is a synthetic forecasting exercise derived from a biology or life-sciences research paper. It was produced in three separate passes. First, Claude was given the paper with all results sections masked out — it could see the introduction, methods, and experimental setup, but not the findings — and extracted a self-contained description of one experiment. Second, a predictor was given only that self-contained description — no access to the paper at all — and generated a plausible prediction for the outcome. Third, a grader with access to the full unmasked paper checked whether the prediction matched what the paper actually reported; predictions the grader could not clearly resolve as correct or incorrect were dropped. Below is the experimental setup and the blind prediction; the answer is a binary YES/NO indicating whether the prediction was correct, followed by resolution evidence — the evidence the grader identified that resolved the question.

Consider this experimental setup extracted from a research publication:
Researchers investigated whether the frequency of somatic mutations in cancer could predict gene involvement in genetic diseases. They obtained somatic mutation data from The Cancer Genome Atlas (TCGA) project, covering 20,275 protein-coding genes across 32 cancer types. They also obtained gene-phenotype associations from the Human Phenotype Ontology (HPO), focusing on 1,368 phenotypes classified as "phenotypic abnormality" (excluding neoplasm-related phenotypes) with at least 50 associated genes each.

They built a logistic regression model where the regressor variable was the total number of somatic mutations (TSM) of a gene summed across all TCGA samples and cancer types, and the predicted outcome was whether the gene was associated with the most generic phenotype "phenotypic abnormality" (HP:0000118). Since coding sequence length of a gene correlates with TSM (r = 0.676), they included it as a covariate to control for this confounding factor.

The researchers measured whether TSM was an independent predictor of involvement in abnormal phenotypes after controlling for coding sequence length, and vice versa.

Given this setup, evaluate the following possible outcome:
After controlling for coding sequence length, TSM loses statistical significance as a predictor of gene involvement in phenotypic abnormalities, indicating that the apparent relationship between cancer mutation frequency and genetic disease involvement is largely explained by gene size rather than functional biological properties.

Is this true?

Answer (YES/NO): NO